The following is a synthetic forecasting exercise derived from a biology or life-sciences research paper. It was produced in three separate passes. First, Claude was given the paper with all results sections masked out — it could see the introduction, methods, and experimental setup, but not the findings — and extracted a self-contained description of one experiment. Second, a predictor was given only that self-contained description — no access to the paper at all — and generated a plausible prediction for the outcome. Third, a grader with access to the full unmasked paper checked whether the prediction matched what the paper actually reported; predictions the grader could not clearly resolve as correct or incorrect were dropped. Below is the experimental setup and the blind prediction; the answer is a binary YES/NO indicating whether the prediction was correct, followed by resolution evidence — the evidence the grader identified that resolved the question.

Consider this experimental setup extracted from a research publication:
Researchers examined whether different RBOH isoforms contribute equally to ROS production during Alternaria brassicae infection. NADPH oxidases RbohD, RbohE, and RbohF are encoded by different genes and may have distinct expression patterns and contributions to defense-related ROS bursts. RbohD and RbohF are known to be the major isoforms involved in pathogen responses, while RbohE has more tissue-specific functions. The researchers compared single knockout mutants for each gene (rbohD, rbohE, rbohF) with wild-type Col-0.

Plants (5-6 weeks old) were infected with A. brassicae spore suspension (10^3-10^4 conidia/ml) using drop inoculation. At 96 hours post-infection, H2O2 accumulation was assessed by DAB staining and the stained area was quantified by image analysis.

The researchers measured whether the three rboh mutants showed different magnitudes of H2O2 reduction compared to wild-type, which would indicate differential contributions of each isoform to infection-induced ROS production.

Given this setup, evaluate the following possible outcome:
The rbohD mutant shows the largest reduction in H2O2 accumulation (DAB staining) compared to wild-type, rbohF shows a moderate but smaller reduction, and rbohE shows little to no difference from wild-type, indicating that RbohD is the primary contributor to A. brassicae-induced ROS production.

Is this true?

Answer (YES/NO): NO